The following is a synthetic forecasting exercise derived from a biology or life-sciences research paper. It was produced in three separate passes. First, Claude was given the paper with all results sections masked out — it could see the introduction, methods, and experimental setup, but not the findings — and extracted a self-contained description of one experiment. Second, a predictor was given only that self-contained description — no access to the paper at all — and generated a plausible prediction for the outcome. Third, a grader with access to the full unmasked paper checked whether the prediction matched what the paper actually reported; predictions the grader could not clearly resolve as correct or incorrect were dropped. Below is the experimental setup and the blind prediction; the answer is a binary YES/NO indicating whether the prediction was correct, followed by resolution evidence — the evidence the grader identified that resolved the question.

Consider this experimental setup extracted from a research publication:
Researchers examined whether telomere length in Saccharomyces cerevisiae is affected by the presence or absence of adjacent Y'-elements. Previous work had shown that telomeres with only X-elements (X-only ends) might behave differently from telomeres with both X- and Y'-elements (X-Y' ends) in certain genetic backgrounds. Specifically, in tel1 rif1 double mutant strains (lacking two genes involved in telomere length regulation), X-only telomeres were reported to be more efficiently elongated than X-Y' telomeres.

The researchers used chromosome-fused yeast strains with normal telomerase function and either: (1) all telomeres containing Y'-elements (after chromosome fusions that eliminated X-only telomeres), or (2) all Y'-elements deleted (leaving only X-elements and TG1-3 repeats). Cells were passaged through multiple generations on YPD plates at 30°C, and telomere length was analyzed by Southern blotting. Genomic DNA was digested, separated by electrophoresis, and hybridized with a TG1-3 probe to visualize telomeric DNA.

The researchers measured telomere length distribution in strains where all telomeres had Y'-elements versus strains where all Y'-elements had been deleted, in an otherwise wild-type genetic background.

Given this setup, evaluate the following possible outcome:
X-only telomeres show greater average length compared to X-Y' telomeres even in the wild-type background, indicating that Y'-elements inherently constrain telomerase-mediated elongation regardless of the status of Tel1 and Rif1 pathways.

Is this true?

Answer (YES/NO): NO